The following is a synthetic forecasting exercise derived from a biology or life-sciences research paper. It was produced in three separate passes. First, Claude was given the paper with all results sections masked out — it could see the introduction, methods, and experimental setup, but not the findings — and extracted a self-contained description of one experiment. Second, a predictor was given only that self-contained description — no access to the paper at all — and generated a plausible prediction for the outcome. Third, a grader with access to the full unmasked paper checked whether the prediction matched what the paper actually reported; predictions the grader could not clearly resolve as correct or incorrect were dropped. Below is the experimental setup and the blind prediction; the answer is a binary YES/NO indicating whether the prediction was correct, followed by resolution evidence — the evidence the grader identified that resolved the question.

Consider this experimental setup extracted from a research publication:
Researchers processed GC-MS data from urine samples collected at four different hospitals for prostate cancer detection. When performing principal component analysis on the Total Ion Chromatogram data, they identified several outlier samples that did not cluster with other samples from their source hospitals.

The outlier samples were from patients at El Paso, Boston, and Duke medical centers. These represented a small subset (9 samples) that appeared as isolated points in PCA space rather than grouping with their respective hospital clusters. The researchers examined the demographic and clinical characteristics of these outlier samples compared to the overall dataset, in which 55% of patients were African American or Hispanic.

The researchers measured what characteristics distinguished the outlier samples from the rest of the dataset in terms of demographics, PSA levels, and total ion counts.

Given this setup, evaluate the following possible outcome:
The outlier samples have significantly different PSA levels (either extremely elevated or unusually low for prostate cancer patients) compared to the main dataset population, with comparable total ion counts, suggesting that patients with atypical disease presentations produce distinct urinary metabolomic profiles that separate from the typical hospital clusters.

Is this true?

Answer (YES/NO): NO